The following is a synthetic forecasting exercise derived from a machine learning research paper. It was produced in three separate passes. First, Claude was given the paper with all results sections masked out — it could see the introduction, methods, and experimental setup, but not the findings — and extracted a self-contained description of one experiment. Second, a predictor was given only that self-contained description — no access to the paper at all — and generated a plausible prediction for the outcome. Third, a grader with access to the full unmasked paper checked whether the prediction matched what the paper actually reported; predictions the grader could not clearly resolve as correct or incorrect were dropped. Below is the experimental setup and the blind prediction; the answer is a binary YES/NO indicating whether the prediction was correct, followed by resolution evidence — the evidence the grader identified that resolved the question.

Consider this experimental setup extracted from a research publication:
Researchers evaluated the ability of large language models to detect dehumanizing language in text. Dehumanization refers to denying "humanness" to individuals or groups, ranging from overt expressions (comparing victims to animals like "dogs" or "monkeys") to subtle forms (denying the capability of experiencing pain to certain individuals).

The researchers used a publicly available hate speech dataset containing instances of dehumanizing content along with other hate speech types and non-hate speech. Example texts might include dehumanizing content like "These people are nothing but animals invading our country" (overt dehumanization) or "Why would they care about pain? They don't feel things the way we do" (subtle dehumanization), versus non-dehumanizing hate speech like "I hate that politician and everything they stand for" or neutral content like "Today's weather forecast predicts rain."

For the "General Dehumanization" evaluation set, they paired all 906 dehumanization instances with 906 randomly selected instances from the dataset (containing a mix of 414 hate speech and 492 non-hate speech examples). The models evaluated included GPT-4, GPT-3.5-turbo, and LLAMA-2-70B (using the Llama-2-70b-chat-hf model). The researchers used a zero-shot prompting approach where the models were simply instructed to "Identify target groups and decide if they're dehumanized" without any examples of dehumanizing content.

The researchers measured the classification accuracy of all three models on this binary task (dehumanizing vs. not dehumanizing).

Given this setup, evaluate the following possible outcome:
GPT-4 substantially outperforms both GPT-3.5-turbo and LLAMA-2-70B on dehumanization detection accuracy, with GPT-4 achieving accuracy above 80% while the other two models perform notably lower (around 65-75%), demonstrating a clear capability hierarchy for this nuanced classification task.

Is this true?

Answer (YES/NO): NO